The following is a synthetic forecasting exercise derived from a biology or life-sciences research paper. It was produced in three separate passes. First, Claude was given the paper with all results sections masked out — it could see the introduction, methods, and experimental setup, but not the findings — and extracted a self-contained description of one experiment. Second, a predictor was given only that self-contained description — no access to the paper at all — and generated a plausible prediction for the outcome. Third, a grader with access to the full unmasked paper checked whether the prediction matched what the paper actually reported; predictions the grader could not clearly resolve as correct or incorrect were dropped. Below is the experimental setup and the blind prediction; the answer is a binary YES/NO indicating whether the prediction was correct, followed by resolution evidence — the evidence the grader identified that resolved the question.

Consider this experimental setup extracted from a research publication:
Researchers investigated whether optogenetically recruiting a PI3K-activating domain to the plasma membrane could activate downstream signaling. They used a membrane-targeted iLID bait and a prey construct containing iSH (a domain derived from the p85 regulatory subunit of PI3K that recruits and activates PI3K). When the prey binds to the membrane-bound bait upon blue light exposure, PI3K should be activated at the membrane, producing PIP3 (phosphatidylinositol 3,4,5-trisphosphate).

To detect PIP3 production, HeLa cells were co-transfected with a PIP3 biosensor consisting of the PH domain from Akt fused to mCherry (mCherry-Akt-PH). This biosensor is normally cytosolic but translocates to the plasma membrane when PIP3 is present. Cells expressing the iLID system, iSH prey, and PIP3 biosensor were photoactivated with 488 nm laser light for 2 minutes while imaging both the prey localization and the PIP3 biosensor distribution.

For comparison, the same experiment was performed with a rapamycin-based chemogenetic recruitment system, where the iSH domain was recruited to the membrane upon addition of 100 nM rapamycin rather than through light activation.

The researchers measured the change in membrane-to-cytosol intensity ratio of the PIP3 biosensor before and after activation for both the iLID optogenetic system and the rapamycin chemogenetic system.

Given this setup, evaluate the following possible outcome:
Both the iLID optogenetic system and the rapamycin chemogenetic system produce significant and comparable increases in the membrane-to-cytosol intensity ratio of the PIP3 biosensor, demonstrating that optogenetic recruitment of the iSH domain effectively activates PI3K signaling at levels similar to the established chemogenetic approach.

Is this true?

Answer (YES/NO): NO